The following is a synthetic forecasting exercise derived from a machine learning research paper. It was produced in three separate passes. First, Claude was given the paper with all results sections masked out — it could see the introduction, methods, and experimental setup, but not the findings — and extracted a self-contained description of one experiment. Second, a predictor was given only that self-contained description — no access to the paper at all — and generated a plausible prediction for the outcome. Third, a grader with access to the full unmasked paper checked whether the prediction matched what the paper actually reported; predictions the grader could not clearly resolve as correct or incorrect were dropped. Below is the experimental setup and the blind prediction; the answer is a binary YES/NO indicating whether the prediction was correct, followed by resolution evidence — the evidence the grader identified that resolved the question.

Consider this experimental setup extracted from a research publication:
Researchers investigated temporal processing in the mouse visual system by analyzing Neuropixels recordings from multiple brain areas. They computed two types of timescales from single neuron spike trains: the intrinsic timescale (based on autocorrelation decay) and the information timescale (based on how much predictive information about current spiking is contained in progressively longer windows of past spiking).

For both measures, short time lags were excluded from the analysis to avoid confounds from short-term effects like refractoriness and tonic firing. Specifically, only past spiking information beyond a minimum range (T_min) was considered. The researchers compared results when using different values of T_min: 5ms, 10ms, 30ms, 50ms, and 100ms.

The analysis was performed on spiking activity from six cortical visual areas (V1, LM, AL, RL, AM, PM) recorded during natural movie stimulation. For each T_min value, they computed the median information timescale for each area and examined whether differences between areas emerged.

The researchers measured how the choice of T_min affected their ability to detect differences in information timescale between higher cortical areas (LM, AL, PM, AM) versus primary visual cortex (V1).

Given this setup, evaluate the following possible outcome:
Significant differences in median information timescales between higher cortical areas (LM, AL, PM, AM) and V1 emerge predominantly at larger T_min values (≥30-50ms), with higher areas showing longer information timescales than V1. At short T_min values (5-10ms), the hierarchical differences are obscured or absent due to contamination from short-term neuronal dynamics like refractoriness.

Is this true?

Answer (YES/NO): YES